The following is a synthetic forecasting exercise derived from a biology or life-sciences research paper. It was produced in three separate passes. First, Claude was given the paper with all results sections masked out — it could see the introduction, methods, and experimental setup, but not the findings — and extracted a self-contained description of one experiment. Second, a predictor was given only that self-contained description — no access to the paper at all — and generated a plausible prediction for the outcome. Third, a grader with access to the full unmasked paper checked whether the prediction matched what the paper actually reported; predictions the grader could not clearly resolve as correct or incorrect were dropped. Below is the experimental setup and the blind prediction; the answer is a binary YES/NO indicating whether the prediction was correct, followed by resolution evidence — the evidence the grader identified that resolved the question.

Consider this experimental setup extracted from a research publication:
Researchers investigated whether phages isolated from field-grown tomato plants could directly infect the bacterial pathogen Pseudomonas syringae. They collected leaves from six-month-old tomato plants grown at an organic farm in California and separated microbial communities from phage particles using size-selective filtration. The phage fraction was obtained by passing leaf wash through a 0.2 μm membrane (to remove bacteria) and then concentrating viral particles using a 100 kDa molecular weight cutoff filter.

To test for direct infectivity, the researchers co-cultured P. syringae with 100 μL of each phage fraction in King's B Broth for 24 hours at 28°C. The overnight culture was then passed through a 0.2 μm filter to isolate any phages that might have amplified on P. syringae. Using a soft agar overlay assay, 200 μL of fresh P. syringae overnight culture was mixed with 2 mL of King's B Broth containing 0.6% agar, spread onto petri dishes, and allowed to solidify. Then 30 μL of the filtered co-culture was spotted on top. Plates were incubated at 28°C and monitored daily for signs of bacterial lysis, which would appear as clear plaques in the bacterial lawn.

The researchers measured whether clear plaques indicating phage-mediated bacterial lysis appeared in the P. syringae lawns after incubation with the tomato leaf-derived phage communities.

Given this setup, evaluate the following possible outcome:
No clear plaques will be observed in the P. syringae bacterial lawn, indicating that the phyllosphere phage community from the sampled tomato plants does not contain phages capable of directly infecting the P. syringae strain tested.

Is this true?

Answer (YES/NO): NO